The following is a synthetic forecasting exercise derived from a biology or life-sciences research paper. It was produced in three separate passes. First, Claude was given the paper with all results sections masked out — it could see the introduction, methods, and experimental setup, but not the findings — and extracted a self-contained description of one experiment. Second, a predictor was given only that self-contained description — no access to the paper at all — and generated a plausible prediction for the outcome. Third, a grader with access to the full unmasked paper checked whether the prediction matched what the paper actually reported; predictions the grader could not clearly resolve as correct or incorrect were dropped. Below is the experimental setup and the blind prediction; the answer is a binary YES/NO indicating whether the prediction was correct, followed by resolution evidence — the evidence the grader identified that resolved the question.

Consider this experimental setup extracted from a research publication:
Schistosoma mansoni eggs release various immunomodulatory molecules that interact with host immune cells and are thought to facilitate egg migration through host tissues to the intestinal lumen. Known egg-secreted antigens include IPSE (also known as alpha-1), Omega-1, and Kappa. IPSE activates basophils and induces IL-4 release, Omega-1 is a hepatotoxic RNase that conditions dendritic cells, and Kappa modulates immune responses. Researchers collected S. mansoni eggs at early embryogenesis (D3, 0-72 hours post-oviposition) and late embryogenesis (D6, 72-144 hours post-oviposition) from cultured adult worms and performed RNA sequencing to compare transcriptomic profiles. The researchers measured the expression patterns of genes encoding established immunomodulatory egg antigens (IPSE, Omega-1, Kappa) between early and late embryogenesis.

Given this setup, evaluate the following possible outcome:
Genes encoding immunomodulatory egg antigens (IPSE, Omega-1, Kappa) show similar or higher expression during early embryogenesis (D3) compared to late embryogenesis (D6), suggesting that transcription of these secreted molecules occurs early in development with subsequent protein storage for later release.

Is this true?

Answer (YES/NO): NO